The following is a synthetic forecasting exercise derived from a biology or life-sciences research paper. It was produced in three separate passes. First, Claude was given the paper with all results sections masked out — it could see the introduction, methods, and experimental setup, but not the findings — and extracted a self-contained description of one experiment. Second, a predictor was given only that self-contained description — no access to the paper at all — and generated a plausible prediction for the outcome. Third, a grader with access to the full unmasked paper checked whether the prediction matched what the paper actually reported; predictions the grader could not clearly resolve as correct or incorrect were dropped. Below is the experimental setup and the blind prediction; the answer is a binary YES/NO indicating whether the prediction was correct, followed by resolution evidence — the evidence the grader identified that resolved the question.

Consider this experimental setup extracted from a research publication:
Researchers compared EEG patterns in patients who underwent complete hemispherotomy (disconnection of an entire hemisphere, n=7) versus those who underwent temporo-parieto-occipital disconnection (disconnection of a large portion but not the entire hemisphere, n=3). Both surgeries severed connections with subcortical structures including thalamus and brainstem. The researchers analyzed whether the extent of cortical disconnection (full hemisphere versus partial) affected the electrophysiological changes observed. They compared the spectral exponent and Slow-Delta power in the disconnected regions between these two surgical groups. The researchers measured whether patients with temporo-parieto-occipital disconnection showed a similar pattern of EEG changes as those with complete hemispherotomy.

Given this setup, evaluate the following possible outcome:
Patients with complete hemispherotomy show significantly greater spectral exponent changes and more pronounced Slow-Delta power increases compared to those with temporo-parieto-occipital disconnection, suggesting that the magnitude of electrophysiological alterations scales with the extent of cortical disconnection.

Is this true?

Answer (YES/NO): NO